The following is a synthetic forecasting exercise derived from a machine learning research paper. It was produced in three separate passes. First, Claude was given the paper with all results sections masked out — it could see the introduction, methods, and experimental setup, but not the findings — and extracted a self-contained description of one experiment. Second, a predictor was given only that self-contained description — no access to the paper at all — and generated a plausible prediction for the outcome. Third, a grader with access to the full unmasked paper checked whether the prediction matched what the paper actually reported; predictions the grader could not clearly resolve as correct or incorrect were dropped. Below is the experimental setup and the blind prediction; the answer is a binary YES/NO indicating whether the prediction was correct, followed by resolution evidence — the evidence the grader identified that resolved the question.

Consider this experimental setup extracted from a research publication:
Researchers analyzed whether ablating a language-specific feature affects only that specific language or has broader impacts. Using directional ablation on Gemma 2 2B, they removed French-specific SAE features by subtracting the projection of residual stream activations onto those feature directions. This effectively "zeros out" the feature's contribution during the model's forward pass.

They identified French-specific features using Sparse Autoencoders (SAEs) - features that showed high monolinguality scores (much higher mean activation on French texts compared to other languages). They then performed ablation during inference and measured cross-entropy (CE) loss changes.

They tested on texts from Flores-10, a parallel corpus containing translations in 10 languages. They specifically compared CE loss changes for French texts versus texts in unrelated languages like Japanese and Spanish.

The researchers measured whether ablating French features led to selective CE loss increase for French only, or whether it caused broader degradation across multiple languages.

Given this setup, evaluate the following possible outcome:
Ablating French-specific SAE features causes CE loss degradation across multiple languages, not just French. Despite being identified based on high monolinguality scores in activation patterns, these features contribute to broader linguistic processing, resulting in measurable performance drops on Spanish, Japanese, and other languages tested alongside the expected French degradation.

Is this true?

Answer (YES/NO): NO